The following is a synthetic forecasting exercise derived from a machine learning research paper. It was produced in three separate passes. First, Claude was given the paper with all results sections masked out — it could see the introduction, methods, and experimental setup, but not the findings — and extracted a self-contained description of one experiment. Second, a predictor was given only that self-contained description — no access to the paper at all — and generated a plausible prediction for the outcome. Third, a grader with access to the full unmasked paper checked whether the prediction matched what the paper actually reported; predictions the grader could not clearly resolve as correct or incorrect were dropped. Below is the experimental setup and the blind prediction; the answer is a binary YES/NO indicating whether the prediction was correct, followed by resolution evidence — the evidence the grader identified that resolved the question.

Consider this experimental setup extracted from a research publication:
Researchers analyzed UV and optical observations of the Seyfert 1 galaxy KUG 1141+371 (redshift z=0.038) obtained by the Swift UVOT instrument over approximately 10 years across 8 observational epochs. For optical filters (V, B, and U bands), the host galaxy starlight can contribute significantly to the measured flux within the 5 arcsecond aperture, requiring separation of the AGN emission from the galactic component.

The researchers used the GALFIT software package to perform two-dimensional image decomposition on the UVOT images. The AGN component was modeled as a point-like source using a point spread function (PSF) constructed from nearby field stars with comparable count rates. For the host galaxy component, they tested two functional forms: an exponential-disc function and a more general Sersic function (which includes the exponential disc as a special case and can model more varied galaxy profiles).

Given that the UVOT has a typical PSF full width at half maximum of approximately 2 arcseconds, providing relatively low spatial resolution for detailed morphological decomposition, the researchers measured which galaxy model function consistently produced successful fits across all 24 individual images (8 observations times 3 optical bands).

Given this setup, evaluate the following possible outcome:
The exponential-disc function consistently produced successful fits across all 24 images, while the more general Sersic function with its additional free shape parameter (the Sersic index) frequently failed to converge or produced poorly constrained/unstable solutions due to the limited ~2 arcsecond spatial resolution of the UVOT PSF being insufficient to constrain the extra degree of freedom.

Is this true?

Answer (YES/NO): YES